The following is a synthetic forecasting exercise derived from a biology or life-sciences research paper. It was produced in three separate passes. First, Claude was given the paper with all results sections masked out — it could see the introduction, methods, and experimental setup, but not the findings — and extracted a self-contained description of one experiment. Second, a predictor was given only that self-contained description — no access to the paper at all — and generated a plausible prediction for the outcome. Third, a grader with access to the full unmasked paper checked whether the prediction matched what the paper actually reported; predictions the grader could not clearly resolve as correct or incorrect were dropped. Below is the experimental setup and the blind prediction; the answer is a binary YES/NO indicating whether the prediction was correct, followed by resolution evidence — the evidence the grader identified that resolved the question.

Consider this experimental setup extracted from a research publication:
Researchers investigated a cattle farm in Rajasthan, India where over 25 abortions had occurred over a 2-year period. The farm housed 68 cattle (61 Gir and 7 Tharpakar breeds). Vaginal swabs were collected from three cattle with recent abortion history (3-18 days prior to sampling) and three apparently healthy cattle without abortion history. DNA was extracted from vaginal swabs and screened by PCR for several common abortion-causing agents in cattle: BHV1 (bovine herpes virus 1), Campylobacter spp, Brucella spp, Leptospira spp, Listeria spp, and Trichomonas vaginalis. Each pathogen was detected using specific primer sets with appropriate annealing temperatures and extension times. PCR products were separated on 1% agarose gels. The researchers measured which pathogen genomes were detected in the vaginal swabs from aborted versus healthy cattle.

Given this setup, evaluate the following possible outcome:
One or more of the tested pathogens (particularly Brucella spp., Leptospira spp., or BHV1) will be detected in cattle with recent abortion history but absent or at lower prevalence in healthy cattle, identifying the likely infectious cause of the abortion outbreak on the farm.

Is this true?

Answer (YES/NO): NO